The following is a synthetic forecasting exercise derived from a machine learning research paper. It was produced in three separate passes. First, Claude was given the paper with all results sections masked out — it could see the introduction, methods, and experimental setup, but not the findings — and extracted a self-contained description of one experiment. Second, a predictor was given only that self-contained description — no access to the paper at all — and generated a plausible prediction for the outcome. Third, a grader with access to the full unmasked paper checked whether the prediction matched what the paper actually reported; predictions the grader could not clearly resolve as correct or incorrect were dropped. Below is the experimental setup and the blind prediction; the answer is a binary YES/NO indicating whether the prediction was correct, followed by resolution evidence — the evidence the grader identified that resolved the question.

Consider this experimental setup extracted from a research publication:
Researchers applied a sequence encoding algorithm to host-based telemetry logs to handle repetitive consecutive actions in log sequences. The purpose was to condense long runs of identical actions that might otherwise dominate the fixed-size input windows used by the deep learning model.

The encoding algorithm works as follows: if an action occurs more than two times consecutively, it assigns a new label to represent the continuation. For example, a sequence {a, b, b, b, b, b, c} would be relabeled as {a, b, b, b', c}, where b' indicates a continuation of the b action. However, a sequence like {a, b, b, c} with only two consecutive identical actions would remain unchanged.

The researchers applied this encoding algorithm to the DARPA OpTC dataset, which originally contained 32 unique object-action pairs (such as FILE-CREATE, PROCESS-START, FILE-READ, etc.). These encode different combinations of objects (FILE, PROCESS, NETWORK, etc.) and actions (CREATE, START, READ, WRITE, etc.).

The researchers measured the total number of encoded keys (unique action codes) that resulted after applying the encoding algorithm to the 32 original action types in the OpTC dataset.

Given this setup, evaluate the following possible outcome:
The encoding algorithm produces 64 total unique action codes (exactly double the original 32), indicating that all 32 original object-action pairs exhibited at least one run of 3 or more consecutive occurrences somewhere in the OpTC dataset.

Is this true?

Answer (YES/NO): NO